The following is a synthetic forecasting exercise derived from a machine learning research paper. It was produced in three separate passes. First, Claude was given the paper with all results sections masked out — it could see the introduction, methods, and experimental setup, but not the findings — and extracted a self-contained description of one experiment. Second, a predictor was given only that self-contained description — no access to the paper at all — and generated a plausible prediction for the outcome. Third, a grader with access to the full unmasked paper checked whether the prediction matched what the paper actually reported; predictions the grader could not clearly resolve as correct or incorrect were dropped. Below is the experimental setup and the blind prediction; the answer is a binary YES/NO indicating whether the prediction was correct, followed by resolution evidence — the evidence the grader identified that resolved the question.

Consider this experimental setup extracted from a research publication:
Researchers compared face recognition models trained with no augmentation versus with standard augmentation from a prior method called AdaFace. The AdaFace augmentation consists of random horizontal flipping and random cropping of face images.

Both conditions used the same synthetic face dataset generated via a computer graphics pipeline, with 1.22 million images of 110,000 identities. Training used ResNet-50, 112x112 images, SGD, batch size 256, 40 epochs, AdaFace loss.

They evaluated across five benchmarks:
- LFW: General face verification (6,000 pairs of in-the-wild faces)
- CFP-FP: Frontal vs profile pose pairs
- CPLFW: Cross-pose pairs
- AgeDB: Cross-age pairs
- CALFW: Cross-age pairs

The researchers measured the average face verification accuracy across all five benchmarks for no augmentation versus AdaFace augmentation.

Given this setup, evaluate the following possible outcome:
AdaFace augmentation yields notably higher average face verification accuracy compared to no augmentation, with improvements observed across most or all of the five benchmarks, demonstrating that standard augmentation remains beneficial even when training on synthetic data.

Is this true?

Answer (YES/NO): YES